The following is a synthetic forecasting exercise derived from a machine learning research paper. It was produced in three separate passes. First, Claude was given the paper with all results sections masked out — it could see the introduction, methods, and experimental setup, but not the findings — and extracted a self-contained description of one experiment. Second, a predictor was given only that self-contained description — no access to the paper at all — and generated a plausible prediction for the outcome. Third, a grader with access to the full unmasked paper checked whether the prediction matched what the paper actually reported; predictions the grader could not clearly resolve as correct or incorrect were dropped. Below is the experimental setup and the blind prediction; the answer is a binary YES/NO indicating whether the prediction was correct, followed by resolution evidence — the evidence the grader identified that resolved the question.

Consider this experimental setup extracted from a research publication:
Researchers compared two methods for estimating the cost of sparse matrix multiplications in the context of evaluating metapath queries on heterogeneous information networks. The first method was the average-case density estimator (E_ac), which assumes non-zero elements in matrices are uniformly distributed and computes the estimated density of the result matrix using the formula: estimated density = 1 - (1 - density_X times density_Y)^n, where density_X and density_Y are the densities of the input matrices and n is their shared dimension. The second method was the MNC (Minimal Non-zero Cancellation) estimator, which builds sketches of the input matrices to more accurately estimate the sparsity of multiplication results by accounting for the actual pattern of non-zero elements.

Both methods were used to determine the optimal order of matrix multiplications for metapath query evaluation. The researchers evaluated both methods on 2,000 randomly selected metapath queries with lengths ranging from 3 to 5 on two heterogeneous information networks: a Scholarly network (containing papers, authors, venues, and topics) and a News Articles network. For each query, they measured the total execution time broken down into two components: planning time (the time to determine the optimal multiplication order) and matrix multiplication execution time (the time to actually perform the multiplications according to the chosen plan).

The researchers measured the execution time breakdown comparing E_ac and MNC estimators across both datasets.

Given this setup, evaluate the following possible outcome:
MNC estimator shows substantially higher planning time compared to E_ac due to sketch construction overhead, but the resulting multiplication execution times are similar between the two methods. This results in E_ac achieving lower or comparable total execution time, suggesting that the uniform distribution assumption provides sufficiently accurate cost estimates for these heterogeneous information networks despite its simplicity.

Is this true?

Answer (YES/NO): YES